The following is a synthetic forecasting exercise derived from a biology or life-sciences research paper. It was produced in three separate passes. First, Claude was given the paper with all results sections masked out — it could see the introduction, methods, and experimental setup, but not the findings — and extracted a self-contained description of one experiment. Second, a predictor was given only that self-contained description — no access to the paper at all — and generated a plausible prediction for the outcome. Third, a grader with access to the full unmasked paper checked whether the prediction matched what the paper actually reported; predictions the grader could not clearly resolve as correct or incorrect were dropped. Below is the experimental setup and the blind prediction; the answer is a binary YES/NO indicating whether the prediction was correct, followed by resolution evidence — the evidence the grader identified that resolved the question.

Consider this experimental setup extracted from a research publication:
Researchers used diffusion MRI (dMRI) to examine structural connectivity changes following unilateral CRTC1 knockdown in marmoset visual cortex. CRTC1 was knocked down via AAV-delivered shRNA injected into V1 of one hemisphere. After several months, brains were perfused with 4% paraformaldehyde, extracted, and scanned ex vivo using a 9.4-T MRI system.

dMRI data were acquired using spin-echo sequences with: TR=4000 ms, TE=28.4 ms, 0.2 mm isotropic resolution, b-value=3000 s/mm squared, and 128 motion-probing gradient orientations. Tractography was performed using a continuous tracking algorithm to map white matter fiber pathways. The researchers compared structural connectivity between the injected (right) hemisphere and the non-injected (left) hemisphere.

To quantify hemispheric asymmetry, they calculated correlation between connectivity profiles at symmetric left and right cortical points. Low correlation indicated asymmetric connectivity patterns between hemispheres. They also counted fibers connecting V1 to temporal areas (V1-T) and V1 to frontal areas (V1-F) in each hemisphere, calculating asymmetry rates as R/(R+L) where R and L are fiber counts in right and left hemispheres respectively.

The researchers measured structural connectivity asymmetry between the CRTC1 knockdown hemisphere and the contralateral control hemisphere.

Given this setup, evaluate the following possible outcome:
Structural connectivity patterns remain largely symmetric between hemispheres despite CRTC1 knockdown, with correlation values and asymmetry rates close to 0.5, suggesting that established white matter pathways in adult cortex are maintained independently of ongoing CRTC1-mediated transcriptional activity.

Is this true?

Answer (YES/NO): NO